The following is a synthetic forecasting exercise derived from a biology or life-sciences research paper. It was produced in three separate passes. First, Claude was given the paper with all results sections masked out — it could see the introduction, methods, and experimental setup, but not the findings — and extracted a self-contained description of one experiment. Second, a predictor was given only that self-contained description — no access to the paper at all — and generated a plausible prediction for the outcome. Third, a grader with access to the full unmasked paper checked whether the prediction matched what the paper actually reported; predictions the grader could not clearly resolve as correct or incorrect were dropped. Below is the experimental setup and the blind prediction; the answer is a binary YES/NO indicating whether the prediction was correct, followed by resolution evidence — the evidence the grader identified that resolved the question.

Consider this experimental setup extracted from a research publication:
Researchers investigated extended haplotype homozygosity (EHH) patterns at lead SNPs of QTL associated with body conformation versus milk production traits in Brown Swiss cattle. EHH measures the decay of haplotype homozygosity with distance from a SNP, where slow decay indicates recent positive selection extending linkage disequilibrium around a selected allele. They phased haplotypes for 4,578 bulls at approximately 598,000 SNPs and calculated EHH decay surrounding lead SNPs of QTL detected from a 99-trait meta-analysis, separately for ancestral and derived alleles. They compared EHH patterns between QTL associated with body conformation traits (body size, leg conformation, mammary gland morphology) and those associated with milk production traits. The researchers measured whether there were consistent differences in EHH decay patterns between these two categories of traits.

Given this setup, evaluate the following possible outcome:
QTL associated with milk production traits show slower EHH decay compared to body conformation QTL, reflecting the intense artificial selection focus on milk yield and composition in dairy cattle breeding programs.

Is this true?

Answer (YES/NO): NO